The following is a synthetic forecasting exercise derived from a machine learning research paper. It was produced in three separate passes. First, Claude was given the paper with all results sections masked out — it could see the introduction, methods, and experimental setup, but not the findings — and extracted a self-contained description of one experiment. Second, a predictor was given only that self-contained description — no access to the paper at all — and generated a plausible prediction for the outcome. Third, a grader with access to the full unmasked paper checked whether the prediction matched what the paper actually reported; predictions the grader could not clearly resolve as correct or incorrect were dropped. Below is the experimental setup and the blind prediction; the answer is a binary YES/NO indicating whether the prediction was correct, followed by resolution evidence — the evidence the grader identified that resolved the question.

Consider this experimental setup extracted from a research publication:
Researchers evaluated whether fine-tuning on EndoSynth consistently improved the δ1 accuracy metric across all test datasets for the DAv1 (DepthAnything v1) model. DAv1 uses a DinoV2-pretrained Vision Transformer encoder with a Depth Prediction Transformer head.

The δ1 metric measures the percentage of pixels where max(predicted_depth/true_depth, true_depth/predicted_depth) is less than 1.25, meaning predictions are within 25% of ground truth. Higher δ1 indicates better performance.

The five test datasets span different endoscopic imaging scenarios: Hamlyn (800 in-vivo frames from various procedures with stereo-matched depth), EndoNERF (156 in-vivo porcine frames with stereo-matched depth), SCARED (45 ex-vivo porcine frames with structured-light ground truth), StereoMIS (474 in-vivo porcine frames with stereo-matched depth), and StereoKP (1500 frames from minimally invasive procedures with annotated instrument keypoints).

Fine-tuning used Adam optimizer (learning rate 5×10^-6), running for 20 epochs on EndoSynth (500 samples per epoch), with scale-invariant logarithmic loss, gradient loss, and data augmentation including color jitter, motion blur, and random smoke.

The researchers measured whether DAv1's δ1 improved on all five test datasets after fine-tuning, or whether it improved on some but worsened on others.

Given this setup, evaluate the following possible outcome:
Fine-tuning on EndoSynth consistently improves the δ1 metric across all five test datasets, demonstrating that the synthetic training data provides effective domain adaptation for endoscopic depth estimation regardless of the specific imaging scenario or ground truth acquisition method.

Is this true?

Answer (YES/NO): NO